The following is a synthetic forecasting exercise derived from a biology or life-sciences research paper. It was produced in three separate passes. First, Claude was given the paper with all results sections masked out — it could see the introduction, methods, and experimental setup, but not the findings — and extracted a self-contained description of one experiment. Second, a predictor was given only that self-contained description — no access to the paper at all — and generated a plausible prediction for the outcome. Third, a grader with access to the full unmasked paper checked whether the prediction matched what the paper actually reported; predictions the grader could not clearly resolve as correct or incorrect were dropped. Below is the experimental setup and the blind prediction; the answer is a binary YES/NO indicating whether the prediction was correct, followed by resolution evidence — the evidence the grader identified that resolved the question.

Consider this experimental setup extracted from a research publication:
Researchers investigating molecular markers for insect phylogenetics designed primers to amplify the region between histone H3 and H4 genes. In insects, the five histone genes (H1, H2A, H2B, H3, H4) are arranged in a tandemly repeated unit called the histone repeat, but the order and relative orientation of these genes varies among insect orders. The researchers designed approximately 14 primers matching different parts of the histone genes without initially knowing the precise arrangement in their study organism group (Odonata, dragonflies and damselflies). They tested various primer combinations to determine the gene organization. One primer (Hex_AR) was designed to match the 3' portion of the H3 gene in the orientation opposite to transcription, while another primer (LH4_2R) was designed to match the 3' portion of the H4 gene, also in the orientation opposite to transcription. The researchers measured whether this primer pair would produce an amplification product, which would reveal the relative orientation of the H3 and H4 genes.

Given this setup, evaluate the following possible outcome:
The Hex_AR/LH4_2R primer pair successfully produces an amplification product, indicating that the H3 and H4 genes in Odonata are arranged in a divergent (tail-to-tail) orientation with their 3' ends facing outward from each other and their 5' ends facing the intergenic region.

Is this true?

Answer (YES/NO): YES